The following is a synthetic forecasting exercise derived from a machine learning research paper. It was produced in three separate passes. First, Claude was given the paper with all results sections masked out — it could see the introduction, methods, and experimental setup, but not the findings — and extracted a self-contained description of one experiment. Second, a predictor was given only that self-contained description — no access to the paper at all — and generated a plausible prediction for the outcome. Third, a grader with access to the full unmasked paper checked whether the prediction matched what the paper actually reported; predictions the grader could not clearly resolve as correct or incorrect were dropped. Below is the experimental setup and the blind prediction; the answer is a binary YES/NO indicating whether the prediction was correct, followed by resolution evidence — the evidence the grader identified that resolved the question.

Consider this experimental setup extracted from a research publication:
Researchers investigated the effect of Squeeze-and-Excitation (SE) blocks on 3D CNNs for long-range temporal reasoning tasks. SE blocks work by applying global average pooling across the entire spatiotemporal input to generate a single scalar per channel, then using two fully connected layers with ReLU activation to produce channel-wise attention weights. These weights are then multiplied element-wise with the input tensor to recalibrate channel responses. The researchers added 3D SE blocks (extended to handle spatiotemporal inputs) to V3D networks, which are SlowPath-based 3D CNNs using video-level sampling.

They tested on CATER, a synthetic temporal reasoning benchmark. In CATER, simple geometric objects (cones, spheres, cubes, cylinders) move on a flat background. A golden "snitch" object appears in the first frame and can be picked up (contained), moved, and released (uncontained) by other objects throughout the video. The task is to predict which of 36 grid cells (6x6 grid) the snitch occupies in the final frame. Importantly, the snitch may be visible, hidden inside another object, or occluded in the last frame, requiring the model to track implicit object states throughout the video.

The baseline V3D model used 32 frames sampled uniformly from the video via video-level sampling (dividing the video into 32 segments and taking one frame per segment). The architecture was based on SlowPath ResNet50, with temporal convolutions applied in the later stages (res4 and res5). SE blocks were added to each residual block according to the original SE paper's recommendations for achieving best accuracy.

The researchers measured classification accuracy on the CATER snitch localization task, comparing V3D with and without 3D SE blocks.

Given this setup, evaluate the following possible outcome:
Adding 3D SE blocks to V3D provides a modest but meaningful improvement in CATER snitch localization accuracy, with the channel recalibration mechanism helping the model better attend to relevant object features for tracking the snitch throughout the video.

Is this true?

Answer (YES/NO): NO